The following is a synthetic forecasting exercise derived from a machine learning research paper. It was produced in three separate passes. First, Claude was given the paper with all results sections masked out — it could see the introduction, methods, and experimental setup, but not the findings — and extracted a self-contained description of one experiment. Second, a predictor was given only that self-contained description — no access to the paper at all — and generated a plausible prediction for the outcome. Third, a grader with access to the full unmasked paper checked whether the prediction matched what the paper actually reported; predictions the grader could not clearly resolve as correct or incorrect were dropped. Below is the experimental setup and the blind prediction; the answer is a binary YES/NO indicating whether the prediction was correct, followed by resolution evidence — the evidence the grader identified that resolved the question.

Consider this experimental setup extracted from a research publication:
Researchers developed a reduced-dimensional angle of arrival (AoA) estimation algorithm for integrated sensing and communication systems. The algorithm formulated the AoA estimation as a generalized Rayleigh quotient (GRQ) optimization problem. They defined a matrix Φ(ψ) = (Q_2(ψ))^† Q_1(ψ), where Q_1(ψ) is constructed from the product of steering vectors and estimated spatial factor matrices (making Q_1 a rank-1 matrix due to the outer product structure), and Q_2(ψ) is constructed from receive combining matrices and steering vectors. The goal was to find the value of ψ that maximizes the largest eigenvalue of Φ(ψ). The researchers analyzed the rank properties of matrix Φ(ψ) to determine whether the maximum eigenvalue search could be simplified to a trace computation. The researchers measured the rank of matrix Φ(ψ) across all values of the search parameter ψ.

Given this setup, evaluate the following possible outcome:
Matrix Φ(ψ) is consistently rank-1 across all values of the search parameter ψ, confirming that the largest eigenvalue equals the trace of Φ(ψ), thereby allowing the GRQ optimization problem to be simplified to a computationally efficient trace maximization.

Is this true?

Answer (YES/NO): YES